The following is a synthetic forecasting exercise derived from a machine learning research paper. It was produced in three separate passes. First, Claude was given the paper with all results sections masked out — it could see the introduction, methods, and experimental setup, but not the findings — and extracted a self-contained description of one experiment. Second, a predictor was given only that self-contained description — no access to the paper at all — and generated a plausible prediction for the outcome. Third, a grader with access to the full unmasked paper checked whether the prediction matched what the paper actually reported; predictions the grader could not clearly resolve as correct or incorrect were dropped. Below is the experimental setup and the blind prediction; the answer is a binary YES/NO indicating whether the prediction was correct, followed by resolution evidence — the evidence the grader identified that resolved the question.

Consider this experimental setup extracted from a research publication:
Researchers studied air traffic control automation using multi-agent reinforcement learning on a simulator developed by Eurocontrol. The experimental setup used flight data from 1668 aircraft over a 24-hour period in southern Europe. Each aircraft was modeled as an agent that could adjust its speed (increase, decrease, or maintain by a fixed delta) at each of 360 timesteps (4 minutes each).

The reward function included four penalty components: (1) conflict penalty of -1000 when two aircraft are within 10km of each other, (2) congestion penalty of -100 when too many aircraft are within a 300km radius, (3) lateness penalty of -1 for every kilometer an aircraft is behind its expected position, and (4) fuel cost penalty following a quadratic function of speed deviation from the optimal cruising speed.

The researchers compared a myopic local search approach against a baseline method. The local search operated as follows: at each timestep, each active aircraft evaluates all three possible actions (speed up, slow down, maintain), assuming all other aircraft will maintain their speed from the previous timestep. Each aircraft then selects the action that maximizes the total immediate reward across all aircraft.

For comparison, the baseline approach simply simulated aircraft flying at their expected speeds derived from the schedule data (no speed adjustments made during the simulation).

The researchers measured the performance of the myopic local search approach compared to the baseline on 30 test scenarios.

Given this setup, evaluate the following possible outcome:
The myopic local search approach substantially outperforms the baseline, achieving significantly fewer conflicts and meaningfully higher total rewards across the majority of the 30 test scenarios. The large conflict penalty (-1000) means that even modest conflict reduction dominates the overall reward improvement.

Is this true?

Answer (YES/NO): NO